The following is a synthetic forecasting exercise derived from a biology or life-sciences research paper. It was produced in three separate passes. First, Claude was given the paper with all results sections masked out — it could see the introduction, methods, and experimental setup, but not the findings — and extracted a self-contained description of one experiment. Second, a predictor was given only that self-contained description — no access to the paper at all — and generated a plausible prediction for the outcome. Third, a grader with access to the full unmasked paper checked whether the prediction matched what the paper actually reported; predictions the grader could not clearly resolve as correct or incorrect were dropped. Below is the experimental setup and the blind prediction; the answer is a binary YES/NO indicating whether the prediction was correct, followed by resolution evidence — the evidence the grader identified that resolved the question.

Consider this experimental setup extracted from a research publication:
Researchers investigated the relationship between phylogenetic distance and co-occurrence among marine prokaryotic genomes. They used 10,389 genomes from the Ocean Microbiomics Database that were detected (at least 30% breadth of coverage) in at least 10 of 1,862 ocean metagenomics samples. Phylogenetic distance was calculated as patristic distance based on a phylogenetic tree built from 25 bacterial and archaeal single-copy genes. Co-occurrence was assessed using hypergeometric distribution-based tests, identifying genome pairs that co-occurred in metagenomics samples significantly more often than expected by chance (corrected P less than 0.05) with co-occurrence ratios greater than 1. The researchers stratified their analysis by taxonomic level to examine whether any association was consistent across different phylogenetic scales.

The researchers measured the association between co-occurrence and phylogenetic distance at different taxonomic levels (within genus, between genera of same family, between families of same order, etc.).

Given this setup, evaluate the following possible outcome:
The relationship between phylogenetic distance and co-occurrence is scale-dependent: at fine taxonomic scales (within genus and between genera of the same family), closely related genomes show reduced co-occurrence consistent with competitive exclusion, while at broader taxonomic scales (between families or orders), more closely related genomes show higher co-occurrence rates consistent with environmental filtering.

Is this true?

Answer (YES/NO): NO